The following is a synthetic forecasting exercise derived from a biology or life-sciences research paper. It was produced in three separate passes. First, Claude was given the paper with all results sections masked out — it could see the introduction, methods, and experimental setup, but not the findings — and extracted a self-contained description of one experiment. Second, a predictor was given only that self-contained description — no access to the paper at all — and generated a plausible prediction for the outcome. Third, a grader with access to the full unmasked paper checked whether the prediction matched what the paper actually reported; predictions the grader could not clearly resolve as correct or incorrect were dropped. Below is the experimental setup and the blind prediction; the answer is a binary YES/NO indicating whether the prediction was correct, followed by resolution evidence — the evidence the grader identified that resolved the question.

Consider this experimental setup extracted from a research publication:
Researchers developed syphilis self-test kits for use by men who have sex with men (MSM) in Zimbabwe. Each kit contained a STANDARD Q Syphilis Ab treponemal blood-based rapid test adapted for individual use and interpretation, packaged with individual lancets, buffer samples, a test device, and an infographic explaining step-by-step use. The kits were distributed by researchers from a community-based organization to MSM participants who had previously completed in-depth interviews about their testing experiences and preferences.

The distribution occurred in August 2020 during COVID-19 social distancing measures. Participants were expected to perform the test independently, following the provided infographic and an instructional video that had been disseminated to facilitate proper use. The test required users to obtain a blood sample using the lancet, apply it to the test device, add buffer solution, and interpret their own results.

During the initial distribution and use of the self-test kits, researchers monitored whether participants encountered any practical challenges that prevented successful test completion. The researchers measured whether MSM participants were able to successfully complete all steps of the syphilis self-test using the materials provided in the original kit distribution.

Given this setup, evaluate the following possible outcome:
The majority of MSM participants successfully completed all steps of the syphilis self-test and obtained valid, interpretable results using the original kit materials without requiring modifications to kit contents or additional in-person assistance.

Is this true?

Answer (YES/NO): NO